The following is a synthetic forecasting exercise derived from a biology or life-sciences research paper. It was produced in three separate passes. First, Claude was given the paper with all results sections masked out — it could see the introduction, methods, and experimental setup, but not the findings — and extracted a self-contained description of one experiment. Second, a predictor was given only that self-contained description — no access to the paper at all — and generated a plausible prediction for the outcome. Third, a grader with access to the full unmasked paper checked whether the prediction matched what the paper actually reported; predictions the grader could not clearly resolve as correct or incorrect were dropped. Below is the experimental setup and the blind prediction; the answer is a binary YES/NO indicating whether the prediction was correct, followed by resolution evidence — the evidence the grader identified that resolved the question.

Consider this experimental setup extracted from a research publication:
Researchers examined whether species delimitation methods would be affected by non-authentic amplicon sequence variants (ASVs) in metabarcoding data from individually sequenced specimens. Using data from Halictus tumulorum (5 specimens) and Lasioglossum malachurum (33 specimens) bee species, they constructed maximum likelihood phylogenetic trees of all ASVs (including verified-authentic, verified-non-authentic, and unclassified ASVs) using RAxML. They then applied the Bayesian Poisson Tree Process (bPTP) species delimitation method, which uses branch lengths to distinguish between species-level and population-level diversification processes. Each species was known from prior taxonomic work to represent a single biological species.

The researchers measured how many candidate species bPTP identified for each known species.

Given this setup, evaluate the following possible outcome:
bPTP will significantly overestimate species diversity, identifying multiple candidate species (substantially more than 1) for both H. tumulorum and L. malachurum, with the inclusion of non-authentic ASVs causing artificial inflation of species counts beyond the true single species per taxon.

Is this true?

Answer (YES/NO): NO